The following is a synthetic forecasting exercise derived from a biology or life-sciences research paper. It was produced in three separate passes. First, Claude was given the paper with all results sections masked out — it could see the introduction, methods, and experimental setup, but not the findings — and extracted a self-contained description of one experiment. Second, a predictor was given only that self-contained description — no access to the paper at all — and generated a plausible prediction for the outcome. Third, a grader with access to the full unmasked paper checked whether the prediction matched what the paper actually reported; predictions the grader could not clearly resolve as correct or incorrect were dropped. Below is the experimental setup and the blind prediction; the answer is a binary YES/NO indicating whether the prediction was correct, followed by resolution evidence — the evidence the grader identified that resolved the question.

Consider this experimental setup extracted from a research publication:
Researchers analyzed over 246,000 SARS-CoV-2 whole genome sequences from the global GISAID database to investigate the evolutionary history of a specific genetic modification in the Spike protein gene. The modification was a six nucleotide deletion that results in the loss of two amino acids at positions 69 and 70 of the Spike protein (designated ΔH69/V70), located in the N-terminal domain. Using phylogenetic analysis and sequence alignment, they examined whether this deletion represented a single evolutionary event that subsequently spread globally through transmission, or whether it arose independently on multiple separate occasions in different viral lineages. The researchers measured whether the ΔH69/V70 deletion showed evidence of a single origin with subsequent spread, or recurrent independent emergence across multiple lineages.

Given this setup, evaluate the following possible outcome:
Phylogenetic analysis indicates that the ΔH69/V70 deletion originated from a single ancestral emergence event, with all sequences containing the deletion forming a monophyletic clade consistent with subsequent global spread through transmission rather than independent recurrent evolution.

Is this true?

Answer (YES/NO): NO